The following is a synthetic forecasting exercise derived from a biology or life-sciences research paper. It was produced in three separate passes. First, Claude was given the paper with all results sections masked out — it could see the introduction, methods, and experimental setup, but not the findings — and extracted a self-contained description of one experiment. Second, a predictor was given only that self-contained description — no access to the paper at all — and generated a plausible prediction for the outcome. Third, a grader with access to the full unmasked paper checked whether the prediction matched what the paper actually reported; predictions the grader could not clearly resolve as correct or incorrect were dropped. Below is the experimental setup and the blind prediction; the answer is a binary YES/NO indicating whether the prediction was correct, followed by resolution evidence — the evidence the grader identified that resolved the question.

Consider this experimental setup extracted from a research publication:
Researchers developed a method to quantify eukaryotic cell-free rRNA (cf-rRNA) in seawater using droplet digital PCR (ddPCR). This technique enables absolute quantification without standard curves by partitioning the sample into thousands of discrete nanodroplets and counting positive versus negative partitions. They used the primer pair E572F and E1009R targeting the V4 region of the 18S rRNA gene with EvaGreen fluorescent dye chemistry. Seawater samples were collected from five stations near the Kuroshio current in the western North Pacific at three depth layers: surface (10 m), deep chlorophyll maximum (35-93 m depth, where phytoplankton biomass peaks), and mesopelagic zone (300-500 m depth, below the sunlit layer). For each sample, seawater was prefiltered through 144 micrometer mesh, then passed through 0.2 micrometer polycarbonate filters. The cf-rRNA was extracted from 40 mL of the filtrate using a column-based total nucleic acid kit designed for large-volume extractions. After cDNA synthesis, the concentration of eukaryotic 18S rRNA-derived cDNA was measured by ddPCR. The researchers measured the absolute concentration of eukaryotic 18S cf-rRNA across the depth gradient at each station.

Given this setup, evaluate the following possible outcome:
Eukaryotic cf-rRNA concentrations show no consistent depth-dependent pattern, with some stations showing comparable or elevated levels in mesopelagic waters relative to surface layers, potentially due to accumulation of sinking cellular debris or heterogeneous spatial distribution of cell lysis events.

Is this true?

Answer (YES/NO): NO